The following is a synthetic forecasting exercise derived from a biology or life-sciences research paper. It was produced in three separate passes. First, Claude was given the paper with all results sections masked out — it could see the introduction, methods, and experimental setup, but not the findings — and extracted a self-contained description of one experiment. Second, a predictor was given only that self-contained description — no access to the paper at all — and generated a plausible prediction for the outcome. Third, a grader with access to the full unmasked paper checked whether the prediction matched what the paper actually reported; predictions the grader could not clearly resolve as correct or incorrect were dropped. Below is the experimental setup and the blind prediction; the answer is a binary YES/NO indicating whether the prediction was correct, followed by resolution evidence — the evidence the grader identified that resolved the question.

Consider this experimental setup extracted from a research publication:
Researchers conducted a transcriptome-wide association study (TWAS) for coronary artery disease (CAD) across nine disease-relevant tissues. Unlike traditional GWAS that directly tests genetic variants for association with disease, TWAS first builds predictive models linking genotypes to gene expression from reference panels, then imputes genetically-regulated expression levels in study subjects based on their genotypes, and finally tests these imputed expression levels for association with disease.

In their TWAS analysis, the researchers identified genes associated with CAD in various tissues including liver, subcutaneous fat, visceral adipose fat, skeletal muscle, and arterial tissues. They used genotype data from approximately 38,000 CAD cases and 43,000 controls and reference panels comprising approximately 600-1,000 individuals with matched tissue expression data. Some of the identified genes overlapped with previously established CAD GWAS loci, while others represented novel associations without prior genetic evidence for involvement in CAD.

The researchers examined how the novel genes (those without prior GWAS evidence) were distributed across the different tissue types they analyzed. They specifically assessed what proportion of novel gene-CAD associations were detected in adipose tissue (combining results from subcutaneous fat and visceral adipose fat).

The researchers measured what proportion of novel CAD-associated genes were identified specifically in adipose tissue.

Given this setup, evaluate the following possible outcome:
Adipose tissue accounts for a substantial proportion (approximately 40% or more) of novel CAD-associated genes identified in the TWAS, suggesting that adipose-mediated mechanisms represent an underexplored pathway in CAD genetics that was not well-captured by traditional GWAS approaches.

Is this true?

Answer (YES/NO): YES